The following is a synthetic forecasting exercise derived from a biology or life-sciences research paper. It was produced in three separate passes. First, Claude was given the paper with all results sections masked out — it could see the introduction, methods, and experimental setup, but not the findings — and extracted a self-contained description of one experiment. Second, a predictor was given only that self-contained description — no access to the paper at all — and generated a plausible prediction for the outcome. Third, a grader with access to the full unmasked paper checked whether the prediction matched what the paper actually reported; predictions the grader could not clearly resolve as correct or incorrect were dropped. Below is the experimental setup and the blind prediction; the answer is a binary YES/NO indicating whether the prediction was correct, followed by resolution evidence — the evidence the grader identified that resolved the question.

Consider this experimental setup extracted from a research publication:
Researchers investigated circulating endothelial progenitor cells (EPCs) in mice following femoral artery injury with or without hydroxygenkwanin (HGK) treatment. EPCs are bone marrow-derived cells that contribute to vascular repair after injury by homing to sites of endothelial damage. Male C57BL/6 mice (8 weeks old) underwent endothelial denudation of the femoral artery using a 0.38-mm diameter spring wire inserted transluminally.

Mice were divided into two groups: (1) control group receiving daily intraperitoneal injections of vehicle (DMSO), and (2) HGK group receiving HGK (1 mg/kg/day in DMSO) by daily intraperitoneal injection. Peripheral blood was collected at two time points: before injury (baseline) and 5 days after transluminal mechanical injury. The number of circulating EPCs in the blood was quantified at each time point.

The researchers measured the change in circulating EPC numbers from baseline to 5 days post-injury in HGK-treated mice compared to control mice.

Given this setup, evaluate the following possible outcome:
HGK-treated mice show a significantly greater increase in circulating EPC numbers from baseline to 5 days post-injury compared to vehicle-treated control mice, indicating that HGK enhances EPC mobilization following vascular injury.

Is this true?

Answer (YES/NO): YES